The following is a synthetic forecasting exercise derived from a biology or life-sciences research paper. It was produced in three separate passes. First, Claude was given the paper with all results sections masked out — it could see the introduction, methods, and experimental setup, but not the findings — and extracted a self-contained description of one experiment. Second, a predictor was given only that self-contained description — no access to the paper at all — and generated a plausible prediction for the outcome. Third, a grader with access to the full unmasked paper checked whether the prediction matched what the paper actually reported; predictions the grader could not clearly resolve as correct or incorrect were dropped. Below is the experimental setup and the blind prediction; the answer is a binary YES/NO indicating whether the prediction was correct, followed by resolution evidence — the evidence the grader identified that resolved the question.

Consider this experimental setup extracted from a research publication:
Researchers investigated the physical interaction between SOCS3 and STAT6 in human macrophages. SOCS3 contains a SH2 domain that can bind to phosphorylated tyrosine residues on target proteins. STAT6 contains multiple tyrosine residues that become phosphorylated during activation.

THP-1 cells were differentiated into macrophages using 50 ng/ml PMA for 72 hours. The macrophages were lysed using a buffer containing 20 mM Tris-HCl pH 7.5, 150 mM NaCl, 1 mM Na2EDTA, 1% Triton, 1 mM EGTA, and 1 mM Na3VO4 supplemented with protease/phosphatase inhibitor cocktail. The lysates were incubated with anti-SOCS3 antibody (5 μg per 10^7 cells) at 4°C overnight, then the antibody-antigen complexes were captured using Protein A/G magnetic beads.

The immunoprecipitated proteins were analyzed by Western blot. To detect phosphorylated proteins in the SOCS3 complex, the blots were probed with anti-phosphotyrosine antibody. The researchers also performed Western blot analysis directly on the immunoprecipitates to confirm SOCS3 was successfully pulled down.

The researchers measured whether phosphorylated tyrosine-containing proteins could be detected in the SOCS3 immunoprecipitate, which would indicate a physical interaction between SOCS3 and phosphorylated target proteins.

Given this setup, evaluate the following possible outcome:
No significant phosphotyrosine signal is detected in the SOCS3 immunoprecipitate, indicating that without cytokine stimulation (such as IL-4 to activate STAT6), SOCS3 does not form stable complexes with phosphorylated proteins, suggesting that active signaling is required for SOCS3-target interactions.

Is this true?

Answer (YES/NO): NO